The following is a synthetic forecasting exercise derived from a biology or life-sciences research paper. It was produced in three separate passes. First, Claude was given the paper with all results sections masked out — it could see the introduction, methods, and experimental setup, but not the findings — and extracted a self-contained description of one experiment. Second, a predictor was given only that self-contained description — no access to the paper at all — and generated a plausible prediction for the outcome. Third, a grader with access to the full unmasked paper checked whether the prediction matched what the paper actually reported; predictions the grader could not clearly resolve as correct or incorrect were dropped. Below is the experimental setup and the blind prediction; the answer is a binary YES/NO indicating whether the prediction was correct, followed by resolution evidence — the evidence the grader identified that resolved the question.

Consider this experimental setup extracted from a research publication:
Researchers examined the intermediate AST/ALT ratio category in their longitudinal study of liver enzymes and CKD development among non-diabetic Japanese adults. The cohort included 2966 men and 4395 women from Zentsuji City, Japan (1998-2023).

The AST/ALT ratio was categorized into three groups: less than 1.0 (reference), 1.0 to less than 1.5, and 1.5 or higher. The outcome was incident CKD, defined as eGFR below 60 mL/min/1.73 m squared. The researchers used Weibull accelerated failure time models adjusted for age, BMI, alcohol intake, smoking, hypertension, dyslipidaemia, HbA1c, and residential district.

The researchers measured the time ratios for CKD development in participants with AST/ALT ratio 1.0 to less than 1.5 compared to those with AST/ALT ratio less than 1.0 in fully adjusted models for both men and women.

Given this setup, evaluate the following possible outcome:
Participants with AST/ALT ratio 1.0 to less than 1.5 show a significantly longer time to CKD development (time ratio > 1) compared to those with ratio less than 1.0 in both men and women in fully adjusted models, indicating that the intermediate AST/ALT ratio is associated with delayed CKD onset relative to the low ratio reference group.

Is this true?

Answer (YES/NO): NO